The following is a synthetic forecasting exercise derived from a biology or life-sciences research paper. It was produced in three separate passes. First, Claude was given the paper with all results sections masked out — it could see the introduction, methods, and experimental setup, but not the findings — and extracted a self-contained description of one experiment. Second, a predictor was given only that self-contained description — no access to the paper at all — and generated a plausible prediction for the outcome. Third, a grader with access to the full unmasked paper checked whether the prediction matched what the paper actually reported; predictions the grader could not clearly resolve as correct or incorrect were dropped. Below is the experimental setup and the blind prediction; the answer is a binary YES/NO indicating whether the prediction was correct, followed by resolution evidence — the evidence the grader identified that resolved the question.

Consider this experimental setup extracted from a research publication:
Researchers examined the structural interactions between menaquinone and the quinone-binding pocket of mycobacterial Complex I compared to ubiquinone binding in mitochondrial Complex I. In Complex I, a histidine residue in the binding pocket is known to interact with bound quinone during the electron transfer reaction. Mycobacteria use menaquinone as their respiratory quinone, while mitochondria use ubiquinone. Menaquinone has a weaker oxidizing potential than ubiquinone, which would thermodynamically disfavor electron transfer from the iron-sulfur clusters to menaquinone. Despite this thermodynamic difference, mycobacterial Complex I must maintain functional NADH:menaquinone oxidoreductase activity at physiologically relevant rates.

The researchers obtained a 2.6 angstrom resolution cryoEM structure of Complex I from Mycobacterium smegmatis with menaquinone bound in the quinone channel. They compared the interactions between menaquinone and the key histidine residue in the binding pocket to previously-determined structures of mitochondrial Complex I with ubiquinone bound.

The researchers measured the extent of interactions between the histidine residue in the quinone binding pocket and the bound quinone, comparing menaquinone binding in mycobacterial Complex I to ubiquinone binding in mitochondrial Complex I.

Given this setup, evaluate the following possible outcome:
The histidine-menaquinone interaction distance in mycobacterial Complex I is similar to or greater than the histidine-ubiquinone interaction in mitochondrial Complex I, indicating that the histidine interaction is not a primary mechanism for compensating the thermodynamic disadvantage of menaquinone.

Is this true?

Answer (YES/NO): NO